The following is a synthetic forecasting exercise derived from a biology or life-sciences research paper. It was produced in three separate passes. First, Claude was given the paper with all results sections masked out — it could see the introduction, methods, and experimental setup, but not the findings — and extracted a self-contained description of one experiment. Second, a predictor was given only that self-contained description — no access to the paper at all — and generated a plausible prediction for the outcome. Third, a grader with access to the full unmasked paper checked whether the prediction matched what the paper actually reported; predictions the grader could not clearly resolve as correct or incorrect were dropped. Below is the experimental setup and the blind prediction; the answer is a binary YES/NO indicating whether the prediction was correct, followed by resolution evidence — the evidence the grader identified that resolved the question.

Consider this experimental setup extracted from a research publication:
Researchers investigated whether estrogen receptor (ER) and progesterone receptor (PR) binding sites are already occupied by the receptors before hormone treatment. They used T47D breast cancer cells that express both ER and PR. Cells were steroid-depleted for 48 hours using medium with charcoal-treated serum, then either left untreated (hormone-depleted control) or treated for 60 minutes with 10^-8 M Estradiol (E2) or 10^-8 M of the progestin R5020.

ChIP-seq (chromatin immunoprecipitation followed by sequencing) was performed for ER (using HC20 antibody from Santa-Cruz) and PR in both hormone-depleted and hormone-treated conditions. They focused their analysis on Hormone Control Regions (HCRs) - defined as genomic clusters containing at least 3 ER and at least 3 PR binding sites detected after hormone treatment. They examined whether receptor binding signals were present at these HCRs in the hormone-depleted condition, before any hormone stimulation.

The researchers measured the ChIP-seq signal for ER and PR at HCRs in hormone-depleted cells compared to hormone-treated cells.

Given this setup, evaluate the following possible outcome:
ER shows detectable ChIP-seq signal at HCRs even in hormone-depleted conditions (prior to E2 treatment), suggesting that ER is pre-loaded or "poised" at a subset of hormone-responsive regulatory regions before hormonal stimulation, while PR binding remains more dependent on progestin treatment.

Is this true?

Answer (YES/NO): YES